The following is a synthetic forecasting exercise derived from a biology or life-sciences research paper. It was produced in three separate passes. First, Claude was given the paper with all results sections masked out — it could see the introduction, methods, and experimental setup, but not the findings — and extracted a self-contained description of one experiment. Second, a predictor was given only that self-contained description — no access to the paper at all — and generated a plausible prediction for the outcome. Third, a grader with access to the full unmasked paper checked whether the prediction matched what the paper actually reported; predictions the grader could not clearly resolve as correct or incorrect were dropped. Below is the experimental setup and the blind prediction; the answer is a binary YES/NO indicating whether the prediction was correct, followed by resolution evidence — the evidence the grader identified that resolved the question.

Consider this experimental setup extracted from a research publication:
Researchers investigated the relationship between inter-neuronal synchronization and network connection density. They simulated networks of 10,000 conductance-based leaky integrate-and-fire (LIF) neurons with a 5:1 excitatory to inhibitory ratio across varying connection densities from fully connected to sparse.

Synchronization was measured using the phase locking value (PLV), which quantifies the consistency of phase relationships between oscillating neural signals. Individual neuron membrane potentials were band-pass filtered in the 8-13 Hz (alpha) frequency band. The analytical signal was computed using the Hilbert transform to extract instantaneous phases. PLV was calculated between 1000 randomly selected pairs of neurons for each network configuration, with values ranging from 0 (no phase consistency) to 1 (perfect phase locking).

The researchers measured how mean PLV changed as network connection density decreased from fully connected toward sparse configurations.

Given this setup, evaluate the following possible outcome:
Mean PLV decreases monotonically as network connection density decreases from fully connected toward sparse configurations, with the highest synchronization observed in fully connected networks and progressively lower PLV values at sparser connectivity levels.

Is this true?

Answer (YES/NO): NO